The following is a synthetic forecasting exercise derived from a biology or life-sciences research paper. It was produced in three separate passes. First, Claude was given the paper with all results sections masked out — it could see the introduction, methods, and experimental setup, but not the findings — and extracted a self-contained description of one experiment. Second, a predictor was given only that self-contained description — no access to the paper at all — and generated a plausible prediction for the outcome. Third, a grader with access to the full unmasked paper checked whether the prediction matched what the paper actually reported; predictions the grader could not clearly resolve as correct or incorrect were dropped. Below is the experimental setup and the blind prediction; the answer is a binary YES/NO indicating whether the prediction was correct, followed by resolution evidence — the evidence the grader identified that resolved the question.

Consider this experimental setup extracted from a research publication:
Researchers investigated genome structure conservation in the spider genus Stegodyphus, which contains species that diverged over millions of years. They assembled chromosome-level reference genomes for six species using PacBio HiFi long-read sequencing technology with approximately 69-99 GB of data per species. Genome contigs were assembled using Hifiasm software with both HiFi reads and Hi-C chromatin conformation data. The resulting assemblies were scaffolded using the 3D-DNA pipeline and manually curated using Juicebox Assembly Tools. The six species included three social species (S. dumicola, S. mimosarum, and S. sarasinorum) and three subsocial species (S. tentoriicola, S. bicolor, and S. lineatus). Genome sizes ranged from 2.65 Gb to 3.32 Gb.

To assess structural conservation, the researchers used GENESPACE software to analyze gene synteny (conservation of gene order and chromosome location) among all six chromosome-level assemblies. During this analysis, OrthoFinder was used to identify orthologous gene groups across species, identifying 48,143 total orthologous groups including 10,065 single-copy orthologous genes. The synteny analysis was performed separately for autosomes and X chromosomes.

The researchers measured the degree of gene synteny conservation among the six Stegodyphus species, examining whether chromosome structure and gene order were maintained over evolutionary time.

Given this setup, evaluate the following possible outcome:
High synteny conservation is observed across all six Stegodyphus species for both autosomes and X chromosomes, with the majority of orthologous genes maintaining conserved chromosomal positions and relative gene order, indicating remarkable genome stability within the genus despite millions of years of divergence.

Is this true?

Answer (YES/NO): YES